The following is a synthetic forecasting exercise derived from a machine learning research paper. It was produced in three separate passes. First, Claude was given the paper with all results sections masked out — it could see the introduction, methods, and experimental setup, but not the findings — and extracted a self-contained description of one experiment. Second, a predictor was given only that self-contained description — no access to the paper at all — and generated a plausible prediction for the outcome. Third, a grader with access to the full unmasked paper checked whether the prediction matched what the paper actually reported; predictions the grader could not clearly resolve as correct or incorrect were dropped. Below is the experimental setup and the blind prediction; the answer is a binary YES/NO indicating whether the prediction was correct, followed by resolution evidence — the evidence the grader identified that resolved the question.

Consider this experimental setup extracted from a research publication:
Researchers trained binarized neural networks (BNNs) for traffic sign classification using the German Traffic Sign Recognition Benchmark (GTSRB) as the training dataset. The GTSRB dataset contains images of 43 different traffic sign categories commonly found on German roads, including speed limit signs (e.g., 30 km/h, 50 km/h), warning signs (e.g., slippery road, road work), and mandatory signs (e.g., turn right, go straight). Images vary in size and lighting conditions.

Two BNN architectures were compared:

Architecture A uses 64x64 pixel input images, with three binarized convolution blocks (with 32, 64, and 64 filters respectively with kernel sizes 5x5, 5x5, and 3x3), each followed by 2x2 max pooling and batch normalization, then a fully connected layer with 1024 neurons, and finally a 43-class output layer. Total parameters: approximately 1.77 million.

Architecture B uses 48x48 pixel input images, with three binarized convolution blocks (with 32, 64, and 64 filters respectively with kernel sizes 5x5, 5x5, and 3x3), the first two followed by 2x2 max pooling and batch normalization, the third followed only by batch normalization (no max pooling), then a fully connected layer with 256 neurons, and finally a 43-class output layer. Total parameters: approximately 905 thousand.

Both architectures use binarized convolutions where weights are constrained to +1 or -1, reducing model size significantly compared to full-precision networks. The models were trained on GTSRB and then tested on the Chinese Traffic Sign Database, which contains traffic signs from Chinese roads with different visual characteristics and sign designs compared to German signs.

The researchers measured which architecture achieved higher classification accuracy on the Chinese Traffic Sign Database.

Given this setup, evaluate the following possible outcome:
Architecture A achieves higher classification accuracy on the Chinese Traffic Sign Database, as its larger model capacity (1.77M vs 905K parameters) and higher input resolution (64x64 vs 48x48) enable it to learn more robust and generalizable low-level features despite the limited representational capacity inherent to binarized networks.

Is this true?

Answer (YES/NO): NO